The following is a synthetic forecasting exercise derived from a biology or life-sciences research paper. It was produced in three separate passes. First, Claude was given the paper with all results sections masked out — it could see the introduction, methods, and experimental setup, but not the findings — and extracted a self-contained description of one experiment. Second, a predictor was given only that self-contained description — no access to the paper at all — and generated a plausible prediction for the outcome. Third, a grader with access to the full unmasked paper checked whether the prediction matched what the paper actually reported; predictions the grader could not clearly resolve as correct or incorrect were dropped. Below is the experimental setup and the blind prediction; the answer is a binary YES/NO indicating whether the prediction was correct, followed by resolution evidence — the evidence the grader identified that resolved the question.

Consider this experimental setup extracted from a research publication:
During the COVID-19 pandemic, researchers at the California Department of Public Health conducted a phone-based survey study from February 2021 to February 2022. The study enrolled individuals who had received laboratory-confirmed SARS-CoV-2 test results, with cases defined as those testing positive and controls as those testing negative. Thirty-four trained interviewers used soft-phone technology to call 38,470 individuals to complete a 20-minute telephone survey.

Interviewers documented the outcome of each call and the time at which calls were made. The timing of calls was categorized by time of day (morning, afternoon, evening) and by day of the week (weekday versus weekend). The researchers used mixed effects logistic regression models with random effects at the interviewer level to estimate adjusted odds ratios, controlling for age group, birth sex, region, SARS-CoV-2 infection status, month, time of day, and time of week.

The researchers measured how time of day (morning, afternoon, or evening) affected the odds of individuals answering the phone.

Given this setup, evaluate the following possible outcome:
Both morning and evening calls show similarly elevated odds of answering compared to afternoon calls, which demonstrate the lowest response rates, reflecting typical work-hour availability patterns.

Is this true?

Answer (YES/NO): NO